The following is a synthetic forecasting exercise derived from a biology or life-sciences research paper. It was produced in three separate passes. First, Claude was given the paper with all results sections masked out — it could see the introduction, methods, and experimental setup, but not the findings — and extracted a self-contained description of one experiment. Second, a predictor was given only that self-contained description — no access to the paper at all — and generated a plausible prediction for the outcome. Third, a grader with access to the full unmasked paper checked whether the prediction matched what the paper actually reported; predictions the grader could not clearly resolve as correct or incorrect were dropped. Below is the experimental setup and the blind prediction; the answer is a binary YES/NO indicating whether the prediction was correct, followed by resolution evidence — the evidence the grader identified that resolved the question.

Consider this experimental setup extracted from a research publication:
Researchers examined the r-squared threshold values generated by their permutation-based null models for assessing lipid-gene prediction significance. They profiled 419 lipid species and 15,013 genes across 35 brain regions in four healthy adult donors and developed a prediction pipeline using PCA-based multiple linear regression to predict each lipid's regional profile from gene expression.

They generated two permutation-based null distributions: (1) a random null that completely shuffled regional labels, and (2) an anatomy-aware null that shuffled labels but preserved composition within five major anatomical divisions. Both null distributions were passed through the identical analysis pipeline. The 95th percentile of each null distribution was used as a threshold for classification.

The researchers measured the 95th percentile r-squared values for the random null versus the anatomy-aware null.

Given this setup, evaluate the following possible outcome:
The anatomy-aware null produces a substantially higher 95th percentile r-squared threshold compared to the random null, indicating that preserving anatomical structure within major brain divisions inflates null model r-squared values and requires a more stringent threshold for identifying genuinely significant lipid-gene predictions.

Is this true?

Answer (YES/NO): YES